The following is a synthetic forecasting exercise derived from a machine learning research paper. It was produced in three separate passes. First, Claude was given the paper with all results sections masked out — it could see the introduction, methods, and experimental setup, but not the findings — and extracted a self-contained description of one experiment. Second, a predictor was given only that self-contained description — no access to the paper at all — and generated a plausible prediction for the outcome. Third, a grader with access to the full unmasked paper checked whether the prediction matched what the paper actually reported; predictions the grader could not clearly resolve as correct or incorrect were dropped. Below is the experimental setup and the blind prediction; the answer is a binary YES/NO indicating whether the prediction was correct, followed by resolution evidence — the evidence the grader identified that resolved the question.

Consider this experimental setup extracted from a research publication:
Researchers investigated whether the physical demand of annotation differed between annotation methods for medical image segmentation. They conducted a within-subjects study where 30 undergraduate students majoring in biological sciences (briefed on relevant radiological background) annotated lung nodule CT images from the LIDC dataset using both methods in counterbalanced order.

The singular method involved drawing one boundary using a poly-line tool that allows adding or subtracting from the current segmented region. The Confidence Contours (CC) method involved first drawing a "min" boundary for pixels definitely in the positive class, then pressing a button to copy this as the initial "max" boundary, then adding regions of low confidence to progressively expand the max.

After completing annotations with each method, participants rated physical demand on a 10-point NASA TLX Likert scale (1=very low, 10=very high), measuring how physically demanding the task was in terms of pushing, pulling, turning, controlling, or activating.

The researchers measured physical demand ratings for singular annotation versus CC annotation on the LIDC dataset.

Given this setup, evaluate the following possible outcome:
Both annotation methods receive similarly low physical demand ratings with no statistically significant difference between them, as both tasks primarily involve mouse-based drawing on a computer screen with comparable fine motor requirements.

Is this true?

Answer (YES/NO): YES